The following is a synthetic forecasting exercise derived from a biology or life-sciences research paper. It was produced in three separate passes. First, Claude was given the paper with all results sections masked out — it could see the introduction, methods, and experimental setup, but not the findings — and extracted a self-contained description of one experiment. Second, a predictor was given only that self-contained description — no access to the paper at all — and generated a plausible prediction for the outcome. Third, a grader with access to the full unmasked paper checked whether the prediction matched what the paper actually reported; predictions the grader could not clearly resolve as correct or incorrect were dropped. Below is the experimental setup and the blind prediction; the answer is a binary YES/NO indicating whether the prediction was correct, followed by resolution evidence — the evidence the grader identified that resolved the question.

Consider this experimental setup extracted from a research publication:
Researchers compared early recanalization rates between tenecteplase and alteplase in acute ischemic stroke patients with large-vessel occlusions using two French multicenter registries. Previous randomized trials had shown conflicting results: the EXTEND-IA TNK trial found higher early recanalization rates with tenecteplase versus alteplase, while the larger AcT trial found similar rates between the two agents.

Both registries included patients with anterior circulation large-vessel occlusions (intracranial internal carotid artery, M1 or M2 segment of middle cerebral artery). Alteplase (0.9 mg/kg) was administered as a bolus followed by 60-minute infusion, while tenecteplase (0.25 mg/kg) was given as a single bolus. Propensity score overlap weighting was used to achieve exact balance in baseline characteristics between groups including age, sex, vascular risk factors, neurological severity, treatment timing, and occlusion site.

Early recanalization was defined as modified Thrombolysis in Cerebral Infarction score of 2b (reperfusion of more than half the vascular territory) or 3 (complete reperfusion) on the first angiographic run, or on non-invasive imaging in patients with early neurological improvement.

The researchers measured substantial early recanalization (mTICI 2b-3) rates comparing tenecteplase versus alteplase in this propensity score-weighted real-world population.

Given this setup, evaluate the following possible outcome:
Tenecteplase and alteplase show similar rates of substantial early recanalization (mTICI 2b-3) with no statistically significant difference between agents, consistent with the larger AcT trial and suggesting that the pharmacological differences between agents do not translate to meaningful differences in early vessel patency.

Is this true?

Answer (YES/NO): YES